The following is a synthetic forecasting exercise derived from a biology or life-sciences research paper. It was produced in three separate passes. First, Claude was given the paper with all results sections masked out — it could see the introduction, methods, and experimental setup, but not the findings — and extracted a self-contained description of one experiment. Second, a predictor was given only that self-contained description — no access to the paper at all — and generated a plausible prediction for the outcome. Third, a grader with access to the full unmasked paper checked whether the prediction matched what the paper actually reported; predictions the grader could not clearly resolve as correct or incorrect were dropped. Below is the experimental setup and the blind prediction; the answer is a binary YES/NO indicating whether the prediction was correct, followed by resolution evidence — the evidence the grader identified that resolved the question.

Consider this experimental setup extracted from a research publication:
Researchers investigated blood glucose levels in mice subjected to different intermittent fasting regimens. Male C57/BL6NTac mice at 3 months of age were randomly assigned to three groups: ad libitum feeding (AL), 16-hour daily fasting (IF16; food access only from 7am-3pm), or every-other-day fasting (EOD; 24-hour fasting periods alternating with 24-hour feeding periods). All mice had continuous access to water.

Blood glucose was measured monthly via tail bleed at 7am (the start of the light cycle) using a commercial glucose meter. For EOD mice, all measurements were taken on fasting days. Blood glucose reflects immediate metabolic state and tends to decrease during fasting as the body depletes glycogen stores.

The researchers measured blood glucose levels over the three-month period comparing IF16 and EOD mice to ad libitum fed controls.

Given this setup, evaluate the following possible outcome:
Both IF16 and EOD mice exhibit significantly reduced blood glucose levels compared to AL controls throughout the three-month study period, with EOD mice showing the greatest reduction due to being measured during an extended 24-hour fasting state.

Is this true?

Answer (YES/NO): YES